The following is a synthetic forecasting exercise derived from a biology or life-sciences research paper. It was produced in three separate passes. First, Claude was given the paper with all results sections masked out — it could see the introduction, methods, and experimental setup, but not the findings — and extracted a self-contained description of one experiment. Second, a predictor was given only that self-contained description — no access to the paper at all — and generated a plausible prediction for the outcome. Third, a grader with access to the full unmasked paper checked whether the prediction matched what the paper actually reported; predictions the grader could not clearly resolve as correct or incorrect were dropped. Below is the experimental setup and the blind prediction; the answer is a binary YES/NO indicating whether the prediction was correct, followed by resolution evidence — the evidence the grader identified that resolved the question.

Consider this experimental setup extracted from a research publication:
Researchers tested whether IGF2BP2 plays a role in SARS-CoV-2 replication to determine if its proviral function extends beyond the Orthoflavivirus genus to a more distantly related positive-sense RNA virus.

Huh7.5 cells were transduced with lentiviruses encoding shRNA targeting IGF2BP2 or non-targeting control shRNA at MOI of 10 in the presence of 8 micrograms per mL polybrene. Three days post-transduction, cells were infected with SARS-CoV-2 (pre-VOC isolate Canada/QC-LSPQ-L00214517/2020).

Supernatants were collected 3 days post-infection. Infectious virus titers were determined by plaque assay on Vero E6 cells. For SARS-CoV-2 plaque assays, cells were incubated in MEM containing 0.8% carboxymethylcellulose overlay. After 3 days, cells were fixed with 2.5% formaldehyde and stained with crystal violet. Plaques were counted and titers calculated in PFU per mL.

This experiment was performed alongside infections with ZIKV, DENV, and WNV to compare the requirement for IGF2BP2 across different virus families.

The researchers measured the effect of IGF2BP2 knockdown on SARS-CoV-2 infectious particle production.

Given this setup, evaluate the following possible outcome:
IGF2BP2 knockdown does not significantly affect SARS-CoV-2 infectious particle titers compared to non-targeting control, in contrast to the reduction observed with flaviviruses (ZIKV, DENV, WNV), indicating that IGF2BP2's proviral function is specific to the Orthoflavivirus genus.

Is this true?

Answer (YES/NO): NO